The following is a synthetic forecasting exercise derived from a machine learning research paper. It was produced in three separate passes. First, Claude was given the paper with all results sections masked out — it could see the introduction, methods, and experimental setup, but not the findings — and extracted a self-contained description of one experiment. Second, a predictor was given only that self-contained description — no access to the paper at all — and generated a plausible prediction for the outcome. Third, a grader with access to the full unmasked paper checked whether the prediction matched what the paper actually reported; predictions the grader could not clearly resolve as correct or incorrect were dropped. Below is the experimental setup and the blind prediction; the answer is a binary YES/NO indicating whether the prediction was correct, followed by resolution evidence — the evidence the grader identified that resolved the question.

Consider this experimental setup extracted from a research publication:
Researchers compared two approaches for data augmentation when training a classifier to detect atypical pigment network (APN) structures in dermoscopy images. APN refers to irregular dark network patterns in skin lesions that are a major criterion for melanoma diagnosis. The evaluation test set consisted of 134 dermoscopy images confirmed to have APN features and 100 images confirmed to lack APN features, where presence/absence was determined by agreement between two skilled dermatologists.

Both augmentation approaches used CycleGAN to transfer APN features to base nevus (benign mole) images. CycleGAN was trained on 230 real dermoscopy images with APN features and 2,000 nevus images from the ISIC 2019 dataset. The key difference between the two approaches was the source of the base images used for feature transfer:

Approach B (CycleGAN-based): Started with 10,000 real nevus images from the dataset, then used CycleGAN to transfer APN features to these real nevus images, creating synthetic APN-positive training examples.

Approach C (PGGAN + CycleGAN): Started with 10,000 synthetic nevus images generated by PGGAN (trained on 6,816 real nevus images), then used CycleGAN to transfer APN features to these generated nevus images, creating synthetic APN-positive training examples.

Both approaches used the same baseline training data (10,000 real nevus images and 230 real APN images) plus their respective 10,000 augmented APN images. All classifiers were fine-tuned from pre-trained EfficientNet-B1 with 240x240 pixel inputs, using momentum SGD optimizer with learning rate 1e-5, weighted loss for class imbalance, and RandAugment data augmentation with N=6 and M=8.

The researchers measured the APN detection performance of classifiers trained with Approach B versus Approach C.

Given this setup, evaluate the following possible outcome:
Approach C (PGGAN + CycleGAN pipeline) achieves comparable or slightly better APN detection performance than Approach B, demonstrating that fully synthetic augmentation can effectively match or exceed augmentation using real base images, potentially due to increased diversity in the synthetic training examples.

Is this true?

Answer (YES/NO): YES